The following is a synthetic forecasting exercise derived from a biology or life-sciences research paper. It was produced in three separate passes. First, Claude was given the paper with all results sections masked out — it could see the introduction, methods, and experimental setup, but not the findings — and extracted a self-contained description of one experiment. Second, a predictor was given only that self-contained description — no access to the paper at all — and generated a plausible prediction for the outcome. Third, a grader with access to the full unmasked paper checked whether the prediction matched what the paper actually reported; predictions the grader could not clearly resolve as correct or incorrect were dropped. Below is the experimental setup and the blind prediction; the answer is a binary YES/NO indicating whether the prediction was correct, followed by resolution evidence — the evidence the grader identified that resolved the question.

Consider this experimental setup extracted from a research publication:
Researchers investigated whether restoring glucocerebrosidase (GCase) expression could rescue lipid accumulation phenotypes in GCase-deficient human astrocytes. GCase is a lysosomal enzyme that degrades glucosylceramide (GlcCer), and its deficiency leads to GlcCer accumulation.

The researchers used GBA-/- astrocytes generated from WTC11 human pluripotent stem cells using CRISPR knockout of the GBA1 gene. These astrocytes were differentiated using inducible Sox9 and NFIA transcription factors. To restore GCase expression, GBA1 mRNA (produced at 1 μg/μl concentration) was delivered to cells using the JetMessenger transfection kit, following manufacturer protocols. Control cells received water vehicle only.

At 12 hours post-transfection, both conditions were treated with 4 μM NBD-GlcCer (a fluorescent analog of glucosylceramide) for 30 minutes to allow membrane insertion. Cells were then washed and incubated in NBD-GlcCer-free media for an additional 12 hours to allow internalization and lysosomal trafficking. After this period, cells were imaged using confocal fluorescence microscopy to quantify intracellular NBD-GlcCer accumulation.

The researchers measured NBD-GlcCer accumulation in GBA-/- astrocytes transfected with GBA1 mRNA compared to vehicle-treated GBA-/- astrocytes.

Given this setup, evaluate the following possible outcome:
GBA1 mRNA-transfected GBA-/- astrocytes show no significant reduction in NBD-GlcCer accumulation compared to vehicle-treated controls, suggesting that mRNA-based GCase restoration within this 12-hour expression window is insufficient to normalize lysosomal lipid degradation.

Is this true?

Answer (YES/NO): NO